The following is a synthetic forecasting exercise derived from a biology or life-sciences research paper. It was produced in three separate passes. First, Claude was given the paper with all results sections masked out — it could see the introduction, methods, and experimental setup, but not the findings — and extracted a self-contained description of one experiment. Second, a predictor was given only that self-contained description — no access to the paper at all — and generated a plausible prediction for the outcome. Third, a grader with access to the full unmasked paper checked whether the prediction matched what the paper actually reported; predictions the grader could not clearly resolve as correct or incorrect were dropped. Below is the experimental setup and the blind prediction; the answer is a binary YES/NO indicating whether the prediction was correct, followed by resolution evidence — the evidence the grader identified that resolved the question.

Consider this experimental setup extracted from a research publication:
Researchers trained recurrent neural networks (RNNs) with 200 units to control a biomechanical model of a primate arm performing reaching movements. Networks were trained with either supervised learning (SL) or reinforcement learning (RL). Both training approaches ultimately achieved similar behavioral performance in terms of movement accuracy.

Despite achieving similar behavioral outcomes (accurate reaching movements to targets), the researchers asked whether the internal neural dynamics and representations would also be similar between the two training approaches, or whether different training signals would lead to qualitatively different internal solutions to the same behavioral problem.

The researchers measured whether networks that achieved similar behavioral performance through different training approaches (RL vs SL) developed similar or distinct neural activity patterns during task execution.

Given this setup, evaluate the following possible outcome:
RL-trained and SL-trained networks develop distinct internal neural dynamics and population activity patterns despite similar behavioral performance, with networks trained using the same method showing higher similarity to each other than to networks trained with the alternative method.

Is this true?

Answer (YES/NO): YES